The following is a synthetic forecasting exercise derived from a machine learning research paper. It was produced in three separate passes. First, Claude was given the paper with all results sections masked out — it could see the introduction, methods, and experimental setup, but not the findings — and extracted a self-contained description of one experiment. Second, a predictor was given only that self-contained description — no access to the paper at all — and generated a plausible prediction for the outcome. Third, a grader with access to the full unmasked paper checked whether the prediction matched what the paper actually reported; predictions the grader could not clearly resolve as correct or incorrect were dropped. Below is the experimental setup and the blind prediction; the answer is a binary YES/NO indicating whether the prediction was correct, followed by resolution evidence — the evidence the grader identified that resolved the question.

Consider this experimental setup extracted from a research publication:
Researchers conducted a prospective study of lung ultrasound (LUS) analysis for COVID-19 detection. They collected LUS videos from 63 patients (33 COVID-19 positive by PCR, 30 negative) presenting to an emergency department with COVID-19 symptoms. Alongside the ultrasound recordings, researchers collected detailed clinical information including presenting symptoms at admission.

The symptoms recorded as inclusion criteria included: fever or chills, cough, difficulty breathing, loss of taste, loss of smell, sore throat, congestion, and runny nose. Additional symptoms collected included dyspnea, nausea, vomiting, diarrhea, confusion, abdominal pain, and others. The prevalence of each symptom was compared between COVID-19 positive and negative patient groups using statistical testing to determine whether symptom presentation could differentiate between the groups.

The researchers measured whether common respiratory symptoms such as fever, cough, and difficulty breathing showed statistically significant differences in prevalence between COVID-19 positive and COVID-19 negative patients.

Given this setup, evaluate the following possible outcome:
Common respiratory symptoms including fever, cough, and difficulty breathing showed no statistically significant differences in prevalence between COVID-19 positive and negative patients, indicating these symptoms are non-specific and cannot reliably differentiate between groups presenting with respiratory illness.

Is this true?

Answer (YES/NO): YES